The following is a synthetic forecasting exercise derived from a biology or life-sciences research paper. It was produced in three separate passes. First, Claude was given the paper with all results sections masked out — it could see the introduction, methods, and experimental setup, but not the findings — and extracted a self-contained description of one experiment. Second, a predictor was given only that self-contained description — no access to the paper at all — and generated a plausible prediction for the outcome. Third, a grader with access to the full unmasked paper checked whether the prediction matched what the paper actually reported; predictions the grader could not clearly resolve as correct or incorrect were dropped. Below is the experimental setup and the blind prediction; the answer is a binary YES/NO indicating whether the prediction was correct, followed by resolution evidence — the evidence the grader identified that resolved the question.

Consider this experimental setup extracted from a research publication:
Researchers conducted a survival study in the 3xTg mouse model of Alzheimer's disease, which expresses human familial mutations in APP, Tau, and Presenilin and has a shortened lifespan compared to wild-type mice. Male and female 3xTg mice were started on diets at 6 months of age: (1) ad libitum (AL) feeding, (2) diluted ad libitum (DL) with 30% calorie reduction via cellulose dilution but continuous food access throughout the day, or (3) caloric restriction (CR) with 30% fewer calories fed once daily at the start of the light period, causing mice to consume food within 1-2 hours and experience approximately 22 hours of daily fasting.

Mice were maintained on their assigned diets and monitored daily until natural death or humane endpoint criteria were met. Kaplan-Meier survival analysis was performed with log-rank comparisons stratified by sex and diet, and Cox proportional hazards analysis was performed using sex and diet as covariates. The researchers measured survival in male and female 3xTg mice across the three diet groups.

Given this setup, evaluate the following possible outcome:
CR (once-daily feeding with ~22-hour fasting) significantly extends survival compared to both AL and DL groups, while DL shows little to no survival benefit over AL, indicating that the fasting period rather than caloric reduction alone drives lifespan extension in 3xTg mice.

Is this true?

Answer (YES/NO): NO